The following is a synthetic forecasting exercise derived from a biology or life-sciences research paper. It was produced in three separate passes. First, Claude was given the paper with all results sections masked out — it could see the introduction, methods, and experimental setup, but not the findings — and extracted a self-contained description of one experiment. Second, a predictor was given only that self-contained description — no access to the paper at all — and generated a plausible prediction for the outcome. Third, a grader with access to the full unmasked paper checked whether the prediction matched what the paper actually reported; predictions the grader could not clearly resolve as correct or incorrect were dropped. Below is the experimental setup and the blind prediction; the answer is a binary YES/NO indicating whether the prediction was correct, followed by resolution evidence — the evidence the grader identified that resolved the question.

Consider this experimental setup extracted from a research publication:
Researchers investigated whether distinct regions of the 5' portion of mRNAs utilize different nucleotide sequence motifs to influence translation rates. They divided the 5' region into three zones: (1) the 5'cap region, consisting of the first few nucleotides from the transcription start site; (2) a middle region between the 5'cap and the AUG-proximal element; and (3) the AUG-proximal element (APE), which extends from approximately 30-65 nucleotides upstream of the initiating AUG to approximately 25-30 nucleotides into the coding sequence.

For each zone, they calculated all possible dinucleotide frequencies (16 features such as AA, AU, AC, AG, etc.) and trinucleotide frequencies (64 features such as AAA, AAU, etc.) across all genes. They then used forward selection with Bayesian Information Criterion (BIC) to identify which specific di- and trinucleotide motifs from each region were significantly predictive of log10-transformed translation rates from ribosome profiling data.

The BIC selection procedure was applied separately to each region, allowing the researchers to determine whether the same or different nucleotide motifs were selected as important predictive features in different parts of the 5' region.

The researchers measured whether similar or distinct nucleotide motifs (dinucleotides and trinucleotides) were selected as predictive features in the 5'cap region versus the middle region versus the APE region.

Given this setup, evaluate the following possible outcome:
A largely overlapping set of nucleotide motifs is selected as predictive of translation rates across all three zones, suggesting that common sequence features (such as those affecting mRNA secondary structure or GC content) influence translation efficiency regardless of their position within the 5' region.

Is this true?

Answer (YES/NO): YES